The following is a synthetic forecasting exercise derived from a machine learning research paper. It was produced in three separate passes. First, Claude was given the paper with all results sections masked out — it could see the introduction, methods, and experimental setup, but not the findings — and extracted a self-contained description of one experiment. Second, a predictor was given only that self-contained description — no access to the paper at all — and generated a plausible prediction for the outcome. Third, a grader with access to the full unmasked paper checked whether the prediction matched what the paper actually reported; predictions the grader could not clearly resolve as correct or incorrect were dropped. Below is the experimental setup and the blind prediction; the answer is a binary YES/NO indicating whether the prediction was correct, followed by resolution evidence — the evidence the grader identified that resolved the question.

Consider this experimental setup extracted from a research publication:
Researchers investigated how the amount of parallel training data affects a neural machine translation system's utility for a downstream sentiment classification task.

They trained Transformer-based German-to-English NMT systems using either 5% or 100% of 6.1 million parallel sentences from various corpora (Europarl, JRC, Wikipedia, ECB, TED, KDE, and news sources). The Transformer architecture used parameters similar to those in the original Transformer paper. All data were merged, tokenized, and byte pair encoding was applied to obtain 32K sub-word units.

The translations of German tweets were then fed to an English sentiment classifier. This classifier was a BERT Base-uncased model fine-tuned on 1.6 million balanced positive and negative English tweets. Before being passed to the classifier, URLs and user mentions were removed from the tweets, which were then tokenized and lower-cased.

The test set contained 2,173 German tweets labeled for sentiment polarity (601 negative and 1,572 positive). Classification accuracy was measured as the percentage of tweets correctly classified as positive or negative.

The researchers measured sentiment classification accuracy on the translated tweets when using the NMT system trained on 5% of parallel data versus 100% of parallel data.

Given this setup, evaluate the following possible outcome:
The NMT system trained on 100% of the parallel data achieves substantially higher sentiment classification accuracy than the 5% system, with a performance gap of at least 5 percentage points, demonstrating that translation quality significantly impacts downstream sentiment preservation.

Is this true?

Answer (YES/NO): NO